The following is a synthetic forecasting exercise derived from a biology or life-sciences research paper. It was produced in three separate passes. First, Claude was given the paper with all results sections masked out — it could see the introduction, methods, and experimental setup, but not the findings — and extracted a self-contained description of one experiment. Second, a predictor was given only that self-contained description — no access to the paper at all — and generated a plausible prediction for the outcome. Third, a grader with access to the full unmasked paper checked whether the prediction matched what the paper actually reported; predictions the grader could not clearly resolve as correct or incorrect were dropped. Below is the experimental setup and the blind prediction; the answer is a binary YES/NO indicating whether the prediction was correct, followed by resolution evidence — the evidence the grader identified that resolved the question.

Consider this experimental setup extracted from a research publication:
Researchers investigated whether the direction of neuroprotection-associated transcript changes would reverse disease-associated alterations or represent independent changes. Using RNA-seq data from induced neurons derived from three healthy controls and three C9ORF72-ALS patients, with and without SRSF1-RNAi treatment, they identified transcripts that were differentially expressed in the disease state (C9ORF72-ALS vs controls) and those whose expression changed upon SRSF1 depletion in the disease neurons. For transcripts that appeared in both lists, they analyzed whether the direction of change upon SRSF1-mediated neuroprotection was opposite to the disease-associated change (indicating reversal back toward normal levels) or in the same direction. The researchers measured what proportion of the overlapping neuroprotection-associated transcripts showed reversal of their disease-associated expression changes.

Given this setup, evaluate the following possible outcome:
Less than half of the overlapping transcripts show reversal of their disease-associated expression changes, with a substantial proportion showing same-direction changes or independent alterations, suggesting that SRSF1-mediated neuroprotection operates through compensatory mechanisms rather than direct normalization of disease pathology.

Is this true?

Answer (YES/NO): NO